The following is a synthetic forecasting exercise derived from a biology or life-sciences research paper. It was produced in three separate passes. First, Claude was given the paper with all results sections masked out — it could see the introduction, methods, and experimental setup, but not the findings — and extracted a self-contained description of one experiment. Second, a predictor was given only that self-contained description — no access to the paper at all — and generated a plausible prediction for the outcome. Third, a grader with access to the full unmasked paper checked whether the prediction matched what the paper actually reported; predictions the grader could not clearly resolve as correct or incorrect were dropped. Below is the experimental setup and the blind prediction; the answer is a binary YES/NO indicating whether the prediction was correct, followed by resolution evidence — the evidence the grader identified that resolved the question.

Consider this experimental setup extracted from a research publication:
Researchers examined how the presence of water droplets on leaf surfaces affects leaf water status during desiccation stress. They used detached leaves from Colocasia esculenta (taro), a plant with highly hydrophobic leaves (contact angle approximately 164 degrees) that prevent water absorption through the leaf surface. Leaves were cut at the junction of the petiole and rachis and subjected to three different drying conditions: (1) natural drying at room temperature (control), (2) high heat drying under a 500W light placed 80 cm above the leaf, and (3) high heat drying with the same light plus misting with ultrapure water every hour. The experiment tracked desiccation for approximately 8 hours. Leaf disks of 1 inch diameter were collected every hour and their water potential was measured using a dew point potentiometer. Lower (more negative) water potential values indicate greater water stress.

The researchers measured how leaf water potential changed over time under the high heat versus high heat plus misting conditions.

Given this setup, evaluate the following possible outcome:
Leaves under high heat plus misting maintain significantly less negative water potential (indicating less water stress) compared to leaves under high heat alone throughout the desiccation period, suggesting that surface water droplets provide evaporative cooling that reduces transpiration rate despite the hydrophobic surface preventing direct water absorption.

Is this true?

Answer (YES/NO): YES